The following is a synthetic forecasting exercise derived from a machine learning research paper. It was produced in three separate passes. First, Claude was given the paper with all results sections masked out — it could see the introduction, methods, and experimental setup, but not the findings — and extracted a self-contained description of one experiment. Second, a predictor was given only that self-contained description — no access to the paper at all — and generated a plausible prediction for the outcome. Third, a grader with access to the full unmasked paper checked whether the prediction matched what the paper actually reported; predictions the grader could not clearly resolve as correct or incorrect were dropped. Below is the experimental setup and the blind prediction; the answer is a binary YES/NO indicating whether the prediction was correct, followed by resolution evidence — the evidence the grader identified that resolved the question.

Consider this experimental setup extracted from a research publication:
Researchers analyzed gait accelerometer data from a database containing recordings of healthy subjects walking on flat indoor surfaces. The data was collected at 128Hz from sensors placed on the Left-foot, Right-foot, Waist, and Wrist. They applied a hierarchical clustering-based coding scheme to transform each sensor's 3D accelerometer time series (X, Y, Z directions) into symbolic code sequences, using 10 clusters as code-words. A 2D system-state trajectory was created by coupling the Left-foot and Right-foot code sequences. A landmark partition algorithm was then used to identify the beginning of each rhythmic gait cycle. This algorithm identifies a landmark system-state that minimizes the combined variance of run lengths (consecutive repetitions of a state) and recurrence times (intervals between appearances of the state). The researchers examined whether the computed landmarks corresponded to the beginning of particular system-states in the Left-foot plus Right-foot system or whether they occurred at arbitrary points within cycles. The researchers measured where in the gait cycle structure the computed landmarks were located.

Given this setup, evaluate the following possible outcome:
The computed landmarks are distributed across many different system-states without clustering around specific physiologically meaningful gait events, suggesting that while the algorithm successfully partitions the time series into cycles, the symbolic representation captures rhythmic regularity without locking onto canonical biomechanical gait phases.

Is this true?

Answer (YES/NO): NO